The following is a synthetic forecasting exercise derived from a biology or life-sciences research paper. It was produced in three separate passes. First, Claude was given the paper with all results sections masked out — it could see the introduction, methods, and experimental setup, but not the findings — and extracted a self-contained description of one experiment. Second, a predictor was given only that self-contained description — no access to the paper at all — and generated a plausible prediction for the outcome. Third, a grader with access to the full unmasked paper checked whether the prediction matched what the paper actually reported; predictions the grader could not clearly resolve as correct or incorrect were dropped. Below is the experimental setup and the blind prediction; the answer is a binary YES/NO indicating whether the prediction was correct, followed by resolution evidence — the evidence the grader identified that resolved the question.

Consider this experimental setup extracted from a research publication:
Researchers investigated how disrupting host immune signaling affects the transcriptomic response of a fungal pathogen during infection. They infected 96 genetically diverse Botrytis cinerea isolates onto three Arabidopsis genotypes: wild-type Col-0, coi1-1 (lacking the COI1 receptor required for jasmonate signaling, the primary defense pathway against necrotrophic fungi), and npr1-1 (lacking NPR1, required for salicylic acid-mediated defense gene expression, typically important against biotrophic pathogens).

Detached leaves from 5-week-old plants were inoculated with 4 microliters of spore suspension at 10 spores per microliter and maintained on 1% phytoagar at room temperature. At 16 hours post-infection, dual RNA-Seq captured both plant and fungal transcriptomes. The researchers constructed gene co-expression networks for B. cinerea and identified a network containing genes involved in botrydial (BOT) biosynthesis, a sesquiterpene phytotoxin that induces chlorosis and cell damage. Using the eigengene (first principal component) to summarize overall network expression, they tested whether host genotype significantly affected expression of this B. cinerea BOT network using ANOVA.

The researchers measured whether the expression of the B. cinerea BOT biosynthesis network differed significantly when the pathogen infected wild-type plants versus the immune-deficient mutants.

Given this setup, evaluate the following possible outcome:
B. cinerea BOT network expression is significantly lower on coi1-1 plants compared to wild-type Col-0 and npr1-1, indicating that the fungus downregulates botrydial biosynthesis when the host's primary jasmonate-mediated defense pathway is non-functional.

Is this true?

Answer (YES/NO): NO